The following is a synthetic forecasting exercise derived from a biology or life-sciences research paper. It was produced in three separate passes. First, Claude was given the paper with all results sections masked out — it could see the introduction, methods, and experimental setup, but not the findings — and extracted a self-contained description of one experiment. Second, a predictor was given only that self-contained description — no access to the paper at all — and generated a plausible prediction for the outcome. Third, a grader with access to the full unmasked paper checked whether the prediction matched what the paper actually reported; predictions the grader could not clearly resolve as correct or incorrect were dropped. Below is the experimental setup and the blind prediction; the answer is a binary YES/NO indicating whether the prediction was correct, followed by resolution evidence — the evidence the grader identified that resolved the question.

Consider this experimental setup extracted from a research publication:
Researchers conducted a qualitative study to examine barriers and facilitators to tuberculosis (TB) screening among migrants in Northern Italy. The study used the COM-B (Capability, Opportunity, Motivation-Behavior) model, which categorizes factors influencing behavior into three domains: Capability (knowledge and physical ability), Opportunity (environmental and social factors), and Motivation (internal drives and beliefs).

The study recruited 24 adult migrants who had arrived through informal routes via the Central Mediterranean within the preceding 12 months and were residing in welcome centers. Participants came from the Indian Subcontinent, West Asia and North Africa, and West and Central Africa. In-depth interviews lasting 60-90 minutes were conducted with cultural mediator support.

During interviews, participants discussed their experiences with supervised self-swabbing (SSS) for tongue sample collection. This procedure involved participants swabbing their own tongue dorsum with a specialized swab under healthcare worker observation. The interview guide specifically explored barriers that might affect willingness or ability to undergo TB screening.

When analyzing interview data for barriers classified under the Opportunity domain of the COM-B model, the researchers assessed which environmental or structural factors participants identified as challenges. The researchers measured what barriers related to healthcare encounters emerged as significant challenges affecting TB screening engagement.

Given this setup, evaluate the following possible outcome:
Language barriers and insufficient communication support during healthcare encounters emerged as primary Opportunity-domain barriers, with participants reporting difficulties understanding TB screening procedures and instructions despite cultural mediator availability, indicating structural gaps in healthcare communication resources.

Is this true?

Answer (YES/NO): YES